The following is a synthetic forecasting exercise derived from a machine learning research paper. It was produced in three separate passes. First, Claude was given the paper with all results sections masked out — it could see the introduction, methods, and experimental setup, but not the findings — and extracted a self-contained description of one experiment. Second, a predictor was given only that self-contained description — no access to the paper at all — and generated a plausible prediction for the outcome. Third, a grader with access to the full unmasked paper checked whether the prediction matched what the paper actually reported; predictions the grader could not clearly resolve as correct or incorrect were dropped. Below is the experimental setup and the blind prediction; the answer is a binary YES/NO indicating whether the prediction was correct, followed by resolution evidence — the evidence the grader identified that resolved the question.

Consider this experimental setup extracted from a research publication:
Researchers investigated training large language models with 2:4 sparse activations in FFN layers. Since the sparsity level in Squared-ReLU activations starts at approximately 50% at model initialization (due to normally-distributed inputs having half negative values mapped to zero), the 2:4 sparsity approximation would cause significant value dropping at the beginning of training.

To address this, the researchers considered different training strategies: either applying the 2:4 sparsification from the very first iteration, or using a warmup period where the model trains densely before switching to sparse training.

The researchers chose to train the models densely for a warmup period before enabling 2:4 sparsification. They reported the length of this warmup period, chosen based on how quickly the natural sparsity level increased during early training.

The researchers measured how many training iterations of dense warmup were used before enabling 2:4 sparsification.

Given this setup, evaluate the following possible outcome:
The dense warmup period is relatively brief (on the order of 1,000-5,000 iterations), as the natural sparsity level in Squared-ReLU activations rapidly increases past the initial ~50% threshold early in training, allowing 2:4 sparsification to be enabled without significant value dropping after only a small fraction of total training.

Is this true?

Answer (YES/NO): YES